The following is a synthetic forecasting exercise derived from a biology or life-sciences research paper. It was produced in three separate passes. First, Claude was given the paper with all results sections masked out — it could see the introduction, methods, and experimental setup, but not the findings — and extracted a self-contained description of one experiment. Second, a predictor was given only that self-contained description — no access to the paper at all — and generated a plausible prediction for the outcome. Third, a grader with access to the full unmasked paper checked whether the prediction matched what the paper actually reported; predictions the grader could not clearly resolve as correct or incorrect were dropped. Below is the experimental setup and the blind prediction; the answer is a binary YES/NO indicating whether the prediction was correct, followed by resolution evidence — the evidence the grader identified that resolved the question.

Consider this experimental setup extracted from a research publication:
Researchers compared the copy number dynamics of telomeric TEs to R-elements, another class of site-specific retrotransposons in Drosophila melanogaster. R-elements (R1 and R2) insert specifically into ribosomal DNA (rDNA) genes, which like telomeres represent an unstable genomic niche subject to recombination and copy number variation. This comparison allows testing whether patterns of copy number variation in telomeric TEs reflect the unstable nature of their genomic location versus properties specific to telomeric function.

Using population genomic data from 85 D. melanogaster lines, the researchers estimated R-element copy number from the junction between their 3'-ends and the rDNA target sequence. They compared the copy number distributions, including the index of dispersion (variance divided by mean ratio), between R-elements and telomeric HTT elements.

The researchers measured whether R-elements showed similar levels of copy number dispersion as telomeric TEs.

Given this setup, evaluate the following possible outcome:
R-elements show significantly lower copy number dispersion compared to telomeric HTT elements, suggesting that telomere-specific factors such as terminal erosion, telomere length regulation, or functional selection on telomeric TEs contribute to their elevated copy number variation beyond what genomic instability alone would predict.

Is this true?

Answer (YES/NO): NO